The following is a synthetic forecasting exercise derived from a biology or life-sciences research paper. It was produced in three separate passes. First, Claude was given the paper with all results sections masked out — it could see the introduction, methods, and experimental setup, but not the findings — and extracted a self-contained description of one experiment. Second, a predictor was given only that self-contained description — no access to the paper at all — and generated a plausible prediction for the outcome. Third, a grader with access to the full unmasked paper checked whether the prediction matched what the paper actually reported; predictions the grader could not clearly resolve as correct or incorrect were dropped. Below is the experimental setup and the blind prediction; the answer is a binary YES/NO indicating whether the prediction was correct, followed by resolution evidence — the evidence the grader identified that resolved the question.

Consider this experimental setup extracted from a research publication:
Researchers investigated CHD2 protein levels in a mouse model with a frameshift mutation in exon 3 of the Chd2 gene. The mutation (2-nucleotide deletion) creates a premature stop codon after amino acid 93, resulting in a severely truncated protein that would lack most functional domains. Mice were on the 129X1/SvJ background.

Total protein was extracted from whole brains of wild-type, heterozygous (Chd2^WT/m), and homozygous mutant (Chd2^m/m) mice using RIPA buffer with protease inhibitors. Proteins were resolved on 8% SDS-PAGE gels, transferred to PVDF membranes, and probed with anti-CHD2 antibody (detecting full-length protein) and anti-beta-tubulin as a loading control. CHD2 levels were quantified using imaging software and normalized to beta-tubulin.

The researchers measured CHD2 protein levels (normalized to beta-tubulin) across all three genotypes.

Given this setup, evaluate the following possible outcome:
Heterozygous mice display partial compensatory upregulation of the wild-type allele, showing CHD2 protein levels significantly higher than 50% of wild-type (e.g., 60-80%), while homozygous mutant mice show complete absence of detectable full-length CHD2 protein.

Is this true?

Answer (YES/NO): NO